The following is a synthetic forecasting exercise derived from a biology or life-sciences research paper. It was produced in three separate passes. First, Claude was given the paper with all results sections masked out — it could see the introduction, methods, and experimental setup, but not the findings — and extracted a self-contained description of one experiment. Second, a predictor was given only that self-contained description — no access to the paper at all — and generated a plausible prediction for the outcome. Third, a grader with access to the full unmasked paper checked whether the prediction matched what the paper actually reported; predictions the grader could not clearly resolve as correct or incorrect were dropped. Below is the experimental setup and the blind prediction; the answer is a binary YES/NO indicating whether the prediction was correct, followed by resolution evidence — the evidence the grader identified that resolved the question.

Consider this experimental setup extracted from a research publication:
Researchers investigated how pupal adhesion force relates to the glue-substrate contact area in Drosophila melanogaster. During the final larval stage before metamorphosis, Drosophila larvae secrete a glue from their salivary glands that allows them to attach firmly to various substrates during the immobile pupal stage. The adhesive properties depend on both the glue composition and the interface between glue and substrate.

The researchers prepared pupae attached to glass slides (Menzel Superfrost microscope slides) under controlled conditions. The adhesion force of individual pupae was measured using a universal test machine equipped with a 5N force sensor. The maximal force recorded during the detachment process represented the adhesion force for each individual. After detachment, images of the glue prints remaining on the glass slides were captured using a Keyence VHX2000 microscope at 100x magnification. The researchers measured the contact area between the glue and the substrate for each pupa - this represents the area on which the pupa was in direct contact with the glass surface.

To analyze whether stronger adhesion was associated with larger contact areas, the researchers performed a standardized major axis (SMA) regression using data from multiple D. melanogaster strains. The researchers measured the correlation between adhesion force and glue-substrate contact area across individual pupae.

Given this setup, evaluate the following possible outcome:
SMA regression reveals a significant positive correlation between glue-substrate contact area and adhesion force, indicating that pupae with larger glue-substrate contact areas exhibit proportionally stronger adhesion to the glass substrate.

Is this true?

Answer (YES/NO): NO